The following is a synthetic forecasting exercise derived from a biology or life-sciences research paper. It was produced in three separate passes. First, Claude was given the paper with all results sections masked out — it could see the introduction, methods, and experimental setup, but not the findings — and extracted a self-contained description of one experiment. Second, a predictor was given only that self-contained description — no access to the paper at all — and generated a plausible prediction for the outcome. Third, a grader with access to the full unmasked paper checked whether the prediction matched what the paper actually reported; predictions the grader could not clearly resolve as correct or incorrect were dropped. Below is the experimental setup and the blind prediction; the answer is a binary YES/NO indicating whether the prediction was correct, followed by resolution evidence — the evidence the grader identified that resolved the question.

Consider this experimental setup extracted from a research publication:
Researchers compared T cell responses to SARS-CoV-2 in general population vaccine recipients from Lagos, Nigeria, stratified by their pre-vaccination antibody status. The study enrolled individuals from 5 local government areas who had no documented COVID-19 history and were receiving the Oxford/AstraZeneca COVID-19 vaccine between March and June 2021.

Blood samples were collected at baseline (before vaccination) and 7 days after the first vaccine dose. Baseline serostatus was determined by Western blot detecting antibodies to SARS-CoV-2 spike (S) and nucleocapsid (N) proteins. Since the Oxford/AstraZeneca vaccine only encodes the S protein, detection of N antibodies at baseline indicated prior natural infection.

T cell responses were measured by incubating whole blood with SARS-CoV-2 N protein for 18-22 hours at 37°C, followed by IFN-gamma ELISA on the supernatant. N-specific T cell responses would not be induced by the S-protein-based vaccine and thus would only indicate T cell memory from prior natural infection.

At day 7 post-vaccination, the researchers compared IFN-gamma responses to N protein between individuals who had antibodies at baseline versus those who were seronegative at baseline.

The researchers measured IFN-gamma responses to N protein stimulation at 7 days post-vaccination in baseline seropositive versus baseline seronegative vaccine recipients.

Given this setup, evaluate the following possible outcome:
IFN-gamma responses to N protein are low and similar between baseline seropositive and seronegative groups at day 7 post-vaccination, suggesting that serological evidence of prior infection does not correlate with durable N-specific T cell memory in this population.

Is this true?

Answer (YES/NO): NO